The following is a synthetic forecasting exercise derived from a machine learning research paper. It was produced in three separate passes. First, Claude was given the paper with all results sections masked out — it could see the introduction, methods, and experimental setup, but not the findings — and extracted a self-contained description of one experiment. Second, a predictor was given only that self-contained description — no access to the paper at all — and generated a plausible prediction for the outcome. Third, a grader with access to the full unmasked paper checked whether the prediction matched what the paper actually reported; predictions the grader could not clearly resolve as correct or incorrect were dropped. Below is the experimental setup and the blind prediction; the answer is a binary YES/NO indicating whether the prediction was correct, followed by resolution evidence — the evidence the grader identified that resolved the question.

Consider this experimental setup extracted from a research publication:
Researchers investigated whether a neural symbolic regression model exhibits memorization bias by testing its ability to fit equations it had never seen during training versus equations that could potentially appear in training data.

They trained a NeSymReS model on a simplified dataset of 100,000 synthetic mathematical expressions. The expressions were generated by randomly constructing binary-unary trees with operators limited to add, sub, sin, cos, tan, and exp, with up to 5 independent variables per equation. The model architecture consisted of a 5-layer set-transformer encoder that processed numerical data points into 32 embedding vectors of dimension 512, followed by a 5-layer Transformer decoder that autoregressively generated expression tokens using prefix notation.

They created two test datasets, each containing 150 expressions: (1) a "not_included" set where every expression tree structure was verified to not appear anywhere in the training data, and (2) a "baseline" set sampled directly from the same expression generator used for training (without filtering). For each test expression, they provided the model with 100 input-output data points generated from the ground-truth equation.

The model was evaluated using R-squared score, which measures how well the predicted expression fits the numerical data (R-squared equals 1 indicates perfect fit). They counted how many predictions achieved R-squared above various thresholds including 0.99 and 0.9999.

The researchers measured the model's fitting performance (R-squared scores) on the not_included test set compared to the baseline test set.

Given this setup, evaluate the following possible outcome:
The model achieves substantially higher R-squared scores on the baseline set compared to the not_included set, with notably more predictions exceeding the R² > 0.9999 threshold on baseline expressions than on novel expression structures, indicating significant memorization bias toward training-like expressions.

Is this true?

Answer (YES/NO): YES